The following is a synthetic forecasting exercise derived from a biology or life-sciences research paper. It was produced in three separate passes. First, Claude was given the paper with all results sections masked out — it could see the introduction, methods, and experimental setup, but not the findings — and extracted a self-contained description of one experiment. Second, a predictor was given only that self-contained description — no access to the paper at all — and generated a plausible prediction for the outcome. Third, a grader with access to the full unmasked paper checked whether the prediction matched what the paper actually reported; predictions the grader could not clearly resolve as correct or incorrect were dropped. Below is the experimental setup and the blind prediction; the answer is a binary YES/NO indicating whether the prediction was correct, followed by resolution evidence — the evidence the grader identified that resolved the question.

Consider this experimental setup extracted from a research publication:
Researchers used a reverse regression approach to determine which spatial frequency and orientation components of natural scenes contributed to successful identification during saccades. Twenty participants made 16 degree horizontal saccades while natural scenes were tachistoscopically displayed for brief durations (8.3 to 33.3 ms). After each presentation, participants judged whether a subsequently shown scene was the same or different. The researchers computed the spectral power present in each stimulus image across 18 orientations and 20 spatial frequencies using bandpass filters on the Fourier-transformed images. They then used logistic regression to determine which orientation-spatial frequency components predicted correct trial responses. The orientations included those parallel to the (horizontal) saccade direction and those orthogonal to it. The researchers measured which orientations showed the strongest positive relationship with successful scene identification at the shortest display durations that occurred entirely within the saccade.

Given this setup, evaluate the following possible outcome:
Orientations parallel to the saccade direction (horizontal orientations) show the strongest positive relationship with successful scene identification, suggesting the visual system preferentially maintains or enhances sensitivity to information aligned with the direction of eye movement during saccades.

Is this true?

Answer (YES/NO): YES